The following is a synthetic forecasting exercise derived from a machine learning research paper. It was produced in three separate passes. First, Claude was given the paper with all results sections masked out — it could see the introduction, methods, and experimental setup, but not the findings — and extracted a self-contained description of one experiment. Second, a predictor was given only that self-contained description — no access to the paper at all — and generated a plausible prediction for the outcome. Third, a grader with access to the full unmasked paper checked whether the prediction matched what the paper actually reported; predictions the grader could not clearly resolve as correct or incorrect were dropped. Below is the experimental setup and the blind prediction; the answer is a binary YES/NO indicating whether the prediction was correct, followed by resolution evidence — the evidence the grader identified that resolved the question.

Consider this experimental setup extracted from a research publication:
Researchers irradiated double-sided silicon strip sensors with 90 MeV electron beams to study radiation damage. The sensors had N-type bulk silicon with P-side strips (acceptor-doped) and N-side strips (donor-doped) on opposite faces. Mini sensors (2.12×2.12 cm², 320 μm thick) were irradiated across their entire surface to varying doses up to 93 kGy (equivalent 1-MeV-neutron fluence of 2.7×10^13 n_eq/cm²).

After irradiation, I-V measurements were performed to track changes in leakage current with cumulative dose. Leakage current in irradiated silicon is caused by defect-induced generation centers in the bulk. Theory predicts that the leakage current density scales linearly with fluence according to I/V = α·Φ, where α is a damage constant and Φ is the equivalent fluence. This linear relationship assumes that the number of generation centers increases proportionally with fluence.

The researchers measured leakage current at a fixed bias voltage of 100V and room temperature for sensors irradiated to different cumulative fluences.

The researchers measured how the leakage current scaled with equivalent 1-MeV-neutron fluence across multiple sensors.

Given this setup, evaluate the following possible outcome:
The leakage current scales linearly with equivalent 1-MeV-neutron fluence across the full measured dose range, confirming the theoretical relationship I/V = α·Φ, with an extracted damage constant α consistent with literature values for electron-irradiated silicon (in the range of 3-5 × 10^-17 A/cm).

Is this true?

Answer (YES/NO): YES